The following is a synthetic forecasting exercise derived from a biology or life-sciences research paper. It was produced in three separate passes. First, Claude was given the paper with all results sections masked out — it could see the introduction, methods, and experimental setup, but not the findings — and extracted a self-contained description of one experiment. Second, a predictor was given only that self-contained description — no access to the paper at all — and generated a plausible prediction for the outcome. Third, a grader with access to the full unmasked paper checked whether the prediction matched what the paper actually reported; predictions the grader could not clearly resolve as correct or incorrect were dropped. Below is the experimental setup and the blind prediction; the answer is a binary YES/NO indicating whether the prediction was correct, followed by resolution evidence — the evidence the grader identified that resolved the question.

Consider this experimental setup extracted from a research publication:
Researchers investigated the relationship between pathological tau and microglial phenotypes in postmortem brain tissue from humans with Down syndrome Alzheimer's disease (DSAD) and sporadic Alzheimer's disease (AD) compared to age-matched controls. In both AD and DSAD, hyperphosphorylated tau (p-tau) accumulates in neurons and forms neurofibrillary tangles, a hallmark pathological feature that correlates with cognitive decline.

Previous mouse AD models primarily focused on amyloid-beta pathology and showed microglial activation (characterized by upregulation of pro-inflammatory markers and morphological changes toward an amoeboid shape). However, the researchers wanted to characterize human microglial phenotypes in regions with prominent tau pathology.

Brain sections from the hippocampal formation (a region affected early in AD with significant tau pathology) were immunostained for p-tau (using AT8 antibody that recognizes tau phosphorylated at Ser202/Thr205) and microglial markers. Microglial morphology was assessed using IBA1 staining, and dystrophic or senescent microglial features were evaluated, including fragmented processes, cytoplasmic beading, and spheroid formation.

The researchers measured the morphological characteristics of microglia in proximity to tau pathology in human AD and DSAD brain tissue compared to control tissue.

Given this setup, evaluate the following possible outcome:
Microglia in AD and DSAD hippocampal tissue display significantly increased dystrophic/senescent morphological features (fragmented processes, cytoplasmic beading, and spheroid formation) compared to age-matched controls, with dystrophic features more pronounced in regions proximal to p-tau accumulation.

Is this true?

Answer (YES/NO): YES